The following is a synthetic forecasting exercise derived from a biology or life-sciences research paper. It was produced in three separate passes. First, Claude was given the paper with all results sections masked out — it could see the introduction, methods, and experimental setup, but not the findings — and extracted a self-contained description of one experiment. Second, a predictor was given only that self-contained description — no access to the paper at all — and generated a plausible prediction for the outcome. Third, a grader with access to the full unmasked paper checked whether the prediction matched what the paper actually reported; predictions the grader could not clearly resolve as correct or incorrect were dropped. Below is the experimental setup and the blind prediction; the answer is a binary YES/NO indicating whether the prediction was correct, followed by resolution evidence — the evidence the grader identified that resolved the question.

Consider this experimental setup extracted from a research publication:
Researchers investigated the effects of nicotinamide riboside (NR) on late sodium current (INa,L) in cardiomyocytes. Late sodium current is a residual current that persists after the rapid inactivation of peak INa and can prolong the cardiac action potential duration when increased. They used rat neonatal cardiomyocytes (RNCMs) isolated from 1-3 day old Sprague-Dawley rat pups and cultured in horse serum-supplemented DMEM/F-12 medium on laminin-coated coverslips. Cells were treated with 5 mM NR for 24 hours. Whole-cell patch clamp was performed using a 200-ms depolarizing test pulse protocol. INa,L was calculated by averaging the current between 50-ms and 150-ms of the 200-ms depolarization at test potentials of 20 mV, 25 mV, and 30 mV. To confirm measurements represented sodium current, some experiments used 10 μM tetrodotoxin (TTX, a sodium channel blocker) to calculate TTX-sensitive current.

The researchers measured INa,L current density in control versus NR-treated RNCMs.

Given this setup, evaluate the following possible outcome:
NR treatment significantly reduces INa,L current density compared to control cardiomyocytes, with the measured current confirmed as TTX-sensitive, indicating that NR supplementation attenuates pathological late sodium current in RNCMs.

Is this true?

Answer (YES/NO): YES